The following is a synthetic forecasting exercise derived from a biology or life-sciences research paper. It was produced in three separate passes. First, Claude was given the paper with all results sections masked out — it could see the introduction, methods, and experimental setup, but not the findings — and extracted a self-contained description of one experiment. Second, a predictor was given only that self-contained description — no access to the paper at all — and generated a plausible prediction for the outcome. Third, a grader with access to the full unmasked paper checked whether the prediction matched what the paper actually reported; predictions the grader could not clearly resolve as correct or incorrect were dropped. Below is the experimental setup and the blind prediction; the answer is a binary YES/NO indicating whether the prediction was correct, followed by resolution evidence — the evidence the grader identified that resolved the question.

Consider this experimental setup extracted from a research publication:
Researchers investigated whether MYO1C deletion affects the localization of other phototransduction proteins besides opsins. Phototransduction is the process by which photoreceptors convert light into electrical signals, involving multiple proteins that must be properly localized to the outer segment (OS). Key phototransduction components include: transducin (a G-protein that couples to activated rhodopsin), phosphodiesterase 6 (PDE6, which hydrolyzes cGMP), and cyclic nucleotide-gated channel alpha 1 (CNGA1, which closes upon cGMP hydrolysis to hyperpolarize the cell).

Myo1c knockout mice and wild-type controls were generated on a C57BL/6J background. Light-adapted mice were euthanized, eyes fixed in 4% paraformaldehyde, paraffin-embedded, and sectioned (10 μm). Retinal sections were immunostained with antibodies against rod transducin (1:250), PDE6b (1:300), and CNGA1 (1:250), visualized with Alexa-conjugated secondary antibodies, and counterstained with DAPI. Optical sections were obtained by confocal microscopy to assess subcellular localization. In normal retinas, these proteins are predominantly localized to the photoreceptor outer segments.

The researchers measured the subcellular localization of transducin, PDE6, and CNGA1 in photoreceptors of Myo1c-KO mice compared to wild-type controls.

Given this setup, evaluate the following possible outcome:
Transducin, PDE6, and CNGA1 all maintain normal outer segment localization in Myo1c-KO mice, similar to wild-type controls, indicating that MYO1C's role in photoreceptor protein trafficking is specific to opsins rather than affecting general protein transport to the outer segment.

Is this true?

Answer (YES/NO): NO